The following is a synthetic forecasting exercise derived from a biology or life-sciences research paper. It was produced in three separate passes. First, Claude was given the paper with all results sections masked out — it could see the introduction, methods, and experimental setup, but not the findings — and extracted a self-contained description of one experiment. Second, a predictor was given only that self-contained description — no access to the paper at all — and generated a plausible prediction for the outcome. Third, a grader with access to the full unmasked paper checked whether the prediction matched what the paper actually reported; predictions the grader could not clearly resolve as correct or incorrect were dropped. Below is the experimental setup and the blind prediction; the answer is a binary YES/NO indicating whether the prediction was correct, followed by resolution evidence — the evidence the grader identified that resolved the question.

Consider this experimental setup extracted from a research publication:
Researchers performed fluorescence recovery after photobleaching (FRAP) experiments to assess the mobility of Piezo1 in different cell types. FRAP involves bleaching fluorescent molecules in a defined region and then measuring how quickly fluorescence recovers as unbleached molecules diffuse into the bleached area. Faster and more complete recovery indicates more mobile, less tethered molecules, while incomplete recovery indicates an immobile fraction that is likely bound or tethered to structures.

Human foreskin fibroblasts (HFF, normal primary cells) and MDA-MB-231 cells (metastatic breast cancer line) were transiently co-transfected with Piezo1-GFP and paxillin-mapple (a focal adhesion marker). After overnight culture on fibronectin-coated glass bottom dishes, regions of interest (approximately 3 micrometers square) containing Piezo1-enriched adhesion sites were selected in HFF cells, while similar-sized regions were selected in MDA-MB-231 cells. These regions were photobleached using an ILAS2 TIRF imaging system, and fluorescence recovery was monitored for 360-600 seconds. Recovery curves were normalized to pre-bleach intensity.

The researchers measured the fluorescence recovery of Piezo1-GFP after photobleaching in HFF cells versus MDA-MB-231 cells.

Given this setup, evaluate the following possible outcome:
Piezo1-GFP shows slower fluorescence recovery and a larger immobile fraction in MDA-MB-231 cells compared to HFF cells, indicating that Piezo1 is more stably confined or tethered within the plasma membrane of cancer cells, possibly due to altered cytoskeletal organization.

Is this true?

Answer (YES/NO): NO